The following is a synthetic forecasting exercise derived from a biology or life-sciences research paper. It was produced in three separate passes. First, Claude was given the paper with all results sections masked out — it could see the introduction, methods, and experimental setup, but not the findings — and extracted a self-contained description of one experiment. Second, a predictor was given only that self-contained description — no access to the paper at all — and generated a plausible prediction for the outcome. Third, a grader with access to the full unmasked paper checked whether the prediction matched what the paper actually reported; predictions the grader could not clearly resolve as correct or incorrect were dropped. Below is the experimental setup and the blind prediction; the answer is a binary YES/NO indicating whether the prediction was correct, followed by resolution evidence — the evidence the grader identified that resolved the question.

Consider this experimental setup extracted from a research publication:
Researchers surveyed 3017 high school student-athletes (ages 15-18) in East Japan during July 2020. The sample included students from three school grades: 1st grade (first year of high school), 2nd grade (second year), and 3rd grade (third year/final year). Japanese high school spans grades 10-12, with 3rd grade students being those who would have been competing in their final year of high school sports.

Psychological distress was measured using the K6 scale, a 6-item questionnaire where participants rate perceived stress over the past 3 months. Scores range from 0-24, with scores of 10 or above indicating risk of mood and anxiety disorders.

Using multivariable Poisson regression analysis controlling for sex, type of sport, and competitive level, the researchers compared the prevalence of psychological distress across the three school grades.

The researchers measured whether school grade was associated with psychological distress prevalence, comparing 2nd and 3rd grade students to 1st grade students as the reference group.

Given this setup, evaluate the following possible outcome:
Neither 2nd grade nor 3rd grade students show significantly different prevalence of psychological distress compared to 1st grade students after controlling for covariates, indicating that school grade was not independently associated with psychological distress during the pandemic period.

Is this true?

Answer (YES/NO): NO